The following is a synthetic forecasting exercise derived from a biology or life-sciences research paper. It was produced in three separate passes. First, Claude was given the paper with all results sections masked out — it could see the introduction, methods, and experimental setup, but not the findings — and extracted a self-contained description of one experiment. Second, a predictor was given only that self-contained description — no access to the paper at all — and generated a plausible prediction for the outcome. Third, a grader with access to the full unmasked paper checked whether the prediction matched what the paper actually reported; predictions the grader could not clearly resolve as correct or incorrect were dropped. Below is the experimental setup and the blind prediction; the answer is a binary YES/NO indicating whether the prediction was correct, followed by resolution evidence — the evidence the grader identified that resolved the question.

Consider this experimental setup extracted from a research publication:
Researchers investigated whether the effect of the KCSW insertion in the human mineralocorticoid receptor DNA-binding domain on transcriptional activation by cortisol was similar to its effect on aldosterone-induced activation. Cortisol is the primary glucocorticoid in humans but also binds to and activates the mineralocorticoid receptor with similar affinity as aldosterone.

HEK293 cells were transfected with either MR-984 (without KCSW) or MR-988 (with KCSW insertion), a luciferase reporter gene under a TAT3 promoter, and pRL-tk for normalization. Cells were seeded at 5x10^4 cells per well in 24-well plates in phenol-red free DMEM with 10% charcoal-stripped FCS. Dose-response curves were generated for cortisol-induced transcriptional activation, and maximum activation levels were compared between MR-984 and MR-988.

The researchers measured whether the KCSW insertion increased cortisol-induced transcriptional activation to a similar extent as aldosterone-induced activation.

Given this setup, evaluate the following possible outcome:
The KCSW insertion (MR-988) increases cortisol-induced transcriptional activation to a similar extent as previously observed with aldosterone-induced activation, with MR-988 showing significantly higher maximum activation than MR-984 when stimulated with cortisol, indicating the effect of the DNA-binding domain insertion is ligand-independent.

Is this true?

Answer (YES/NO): NO